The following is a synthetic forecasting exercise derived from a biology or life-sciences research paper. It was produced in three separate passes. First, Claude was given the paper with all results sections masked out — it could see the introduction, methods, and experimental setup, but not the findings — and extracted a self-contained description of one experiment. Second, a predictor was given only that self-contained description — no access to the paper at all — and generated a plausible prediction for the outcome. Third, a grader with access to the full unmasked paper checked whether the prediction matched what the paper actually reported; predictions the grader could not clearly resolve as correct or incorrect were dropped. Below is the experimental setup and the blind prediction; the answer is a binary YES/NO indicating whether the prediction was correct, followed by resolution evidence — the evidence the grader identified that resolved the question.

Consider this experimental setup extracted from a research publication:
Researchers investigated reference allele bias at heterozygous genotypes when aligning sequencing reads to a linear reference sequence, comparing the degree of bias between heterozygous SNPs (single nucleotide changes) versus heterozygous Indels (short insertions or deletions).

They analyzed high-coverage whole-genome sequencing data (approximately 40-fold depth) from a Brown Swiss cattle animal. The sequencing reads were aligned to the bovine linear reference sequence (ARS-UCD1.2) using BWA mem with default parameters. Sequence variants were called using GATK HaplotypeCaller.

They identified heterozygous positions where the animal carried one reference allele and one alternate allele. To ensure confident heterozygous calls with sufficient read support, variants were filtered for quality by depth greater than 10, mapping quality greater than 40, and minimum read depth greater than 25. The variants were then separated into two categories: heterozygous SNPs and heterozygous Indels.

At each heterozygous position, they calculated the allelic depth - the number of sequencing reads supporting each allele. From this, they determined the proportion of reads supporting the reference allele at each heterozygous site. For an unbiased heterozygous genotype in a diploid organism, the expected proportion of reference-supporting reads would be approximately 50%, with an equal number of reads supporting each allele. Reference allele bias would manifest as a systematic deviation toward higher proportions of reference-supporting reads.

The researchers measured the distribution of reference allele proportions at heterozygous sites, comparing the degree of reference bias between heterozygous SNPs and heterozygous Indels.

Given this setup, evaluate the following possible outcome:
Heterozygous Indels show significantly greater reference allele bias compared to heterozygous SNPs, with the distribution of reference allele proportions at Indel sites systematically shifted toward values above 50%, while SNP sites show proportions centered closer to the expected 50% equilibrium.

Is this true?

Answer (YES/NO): NO